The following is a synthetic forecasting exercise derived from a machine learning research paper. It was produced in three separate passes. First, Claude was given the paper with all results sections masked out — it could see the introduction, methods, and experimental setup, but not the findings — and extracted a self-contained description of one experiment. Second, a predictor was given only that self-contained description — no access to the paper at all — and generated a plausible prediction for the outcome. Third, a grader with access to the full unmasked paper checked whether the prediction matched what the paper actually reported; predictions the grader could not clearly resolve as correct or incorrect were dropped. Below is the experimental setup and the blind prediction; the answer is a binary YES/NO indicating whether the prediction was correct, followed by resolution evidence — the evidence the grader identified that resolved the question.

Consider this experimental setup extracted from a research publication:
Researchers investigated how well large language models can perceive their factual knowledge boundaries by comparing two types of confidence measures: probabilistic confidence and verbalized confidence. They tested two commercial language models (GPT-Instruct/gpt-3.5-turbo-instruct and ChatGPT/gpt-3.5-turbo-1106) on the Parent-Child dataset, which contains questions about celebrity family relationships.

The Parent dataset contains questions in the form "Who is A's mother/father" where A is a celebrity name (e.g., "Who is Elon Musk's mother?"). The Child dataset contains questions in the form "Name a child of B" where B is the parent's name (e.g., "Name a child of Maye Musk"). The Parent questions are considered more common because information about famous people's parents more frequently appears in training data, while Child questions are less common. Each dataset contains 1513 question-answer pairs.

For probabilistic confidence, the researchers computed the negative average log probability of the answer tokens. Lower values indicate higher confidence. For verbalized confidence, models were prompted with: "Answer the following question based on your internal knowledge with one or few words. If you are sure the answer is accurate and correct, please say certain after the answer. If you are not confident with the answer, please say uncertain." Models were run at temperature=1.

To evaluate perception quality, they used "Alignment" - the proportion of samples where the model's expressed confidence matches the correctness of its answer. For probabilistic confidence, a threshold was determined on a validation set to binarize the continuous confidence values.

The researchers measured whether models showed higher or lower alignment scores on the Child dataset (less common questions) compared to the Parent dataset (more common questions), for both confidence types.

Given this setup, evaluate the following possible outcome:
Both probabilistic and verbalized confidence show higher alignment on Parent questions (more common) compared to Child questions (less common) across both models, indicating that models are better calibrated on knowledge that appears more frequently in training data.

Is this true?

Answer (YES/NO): NO